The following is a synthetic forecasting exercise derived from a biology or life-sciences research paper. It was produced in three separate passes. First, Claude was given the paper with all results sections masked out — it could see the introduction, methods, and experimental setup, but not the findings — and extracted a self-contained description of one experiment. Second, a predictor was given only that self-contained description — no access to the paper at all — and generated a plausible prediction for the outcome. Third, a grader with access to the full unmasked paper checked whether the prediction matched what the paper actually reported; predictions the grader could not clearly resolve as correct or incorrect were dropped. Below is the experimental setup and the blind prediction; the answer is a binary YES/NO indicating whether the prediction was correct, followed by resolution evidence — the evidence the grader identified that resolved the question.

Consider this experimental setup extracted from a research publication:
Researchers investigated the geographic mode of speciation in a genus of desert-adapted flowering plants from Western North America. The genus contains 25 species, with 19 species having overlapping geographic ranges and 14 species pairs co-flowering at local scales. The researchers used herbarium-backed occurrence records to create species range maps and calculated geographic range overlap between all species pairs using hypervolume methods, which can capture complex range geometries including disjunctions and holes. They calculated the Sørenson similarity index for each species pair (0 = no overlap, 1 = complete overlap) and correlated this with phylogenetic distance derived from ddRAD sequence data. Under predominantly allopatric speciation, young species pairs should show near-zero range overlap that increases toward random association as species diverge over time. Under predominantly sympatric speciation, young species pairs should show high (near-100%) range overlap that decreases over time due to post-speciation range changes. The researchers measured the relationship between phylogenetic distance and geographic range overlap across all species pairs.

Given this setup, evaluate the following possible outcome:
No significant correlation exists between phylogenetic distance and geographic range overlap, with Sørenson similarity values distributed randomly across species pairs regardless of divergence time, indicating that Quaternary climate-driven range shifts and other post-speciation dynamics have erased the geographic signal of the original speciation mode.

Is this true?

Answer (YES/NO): NO